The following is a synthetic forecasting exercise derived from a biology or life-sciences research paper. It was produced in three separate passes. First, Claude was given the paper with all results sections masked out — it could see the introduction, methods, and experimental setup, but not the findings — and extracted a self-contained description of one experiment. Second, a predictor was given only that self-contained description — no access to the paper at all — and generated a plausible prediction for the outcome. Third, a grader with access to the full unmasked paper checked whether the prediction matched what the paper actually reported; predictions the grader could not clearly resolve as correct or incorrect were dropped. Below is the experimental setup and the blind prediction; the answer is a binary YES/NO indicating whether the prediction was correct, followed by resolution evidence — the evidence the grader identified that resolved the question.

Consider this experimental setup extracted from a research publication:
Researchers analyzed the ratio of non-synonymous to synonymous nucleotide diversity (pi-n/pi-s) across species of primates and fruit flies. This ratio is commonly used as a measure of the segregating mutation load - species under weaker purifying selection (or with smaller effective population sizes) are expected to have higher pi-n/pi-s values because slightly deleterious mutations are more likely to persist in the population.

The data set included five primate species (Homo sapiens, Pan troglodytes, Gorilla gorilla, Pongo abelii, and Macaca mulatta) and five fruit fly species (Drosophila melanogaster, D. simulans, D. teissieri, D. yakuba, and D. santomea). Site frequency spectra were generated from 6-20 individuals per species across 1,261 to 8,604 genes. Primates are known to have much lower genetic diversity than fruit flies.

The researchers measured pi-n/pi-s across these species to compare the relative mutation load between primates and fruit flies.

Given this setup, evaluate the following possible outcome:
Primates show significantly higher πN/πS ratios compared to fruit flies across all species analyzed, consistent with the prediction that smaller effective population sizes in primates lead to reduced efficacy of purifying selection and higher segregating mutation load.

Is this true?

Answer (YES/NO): YES